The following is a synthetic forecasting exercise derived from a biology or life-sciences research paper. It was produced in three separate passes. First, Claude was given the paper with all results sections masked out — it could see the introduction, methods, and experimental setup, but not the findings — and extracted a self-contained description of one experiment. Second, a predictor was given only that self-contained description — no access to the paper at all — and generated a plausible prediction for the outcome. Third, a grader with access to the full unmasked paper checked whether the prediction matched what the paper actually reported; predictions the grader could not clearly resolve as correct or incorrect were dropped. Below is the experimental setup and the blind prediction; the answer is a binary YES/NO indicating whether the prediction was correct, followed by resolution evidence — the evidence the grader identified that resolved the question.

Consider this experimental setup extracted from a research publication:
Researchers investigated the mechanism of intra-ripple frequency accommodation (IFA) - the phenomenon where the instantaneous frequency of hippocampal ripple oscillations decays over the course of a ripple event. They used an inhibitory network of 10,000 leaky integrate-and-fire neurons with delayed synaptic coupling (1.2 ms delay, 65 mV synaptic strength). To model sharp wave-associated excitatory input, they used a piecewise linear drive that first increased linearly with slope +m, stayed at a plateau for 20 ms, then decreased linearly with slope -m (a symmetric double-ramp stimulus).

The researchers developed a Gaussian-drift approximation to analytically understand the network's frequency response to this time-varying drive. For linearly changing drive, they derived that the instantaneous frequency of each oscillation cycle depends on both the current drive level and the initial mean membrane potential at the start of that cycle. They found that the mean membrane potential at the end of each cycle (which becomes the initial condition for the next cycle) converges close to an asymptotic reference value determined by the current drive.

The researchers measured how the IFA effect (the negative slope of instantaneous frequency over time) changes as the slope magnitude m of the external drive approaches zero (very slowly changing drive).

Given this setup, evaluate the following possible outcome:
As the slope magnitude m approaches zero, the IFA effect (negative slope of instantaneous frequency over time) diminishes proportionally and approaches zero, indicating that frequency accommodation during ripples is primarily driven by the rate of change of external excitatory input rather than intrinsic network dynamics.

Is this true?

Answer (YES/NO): YES